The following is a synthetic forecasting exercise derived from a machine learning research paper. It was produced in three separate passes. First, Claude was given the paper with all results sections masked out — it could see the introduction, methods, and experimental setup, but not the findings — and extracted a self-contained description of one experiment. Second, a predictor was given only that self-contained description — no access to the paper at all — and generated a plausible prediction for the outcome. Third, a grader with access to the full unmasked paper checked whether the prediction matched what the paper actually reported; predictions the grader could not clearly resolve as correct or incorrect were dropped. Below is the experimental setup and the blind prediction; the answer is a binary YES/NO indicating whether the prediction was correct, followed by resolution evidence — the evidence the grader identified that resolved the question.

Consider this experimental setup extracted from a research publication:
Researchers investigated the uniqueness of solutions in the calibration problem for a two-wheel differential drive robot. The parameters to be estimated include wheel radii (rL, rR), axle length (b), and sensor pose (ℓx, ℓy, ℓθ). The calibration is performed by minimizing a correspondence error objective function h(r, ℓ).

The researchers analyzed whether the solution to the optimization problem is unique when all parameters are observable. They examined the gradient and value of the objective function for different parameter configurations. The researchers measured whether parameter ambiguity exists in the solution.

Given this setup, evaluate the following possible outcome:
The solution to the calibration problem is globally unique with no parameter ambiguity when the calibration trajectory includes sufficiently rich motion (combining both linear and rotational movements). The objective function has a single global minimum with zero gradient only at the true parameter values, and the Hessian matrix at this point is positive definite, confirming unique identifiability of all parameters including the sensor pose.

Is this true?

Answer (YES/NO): NO